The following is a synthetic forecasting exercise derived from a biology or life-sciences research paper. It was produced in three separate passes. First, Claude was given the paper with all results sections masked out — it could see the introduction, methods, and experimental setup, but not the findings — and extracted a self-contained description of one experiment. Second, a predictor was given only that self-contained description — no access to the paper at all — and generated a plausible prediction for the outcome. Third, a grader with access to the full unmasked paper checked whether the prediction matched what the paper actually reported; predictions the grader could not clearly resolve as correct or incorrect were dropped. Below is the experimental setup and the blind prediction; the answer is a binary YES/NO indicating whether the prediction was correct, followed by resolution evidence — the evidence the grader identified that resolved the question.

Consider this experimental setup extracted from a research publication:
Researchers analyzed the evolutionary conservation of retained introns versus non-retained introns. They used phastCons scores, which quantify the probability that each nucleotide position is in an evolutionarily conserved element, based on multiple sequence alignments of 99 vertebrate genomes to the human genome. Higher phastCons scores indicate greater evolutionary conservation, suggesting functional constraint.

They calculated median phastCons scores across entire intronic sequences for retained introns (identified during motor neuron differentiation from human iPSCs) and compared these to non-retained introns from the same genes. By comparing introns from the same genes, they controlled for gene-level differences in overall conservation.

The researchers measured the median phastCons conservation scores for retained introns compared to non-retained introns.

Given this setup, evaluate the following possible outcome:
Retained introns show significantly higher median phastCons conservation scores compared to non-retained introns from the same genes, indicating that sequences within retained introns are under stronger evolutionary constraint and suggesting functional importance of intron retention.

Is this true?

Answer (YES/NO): YES